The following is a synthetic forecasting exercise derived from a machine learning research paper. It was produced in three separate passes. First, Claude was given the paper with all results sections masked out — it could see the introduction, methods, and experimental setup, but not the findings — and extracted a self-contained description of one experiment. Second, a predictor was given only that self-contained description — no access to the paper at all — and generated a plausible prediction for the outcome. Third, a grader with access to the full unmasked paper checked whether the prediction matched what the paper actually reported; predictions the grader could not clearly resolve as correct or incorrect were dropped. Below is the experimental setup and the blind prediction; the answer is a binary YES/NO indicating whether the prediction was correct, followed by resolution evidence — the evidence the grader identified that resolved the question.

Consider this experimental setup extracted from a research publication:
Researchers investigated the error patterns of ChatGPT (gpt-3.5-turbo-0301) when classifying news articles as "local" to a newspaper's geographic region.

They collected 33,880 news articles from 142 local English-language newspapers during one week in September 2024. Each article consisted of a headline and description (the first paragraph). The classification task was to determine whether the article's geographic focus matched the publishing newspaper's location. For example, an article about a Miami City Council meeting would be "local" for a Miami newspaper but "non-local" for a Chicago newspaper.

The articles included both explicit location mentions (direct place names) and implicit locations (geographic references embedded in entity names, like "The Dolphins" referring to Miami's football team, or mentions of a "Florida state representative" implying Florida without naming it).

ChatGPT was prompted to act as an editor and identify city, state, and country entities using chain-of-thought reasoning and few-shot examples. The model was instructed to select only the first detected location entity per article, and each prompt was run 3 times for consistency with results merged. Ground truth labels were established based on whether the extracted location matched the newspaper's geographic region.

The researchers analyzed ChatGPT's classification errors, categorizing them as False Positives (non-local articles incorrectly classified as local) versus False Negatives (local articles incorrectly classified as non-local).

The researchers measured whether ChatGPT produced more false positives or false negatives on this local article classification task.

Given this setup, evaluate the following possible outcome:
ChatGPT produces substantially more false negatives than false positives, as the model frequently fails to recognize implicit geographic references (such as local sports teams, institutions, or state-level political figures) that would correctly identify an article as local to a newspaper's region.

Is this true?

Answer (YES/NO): NO